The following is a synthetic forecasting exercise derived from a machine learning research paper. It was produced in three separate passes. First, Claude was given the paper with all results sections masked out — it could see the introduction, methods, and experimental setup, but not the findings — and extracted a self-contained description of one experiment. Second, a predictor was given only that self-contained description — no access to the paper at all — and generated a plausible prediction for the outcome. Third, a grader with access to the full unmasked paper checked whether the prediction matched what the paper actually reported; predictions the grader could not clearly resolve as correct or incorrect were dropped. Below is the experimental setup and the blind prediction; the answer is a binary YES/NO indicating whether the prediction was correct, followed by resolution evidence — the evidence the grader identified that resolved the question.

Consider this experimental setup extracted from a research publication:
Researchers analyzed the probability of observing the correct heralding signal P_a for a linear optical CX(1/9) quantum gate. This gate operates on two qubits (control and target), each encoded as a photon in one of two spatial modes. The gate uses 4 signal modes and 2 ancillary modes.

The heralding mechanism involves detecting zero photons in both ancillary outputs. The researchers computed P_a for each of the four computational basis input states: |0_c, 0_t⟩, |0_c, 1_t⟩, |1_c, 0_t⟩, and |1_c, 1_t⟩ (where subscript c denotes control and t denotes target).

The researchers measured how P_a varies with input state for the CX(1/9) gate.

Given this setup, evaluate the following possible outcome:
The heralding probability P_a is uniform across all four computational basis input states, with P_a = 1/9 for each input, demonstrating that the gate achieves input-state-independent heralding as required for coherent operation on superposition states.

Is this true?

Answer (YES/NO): NO